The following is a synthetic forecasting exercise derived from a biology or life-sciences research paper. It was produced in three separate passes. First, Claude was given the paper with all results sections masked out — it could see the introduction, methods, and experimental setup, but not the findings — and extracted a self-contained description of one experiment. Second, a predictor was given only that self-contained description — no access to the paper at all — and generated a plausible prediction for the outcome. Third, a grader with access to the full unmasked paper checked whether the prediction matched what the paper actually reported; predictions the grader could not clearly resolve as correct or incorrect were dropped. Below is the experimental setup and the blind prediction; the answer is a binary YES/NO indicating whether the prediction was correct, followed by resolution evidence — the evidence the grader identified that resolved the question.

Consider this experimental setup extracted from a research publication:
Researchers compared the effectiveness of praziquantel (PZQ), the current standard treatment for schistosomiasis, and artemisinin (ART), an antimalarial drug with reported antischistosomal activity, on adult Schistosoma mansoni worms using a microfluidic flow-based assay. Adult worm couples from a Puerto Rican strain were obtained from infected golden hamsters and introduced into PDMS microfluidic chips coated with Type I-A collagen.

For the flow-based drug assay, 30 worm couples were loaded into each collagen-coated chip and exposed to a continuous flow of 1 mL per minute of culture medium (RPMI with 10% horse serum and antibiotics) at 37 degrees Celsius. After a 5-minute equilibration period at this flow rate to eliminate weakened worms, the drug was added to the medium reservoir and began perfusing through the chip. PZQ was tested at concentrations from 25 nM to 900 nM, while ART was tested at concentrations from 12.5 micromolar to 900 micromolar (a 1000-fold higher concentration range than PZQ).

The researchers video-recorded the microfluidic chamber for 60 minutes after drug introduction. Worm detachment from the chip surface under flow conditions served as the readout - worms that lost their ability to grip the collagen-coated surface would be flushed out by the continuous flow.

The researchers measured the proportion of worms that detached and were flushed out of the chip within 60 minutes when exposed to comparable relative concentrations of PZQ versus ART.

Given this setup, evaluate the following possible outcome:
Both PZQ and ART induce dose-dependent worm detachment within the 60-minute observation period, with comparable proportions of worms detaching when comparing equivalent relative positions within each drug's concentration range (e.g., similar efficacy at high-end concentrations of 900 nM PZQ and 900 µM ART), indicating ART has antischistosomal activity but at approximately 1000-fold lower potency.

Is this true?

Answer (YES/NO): YES